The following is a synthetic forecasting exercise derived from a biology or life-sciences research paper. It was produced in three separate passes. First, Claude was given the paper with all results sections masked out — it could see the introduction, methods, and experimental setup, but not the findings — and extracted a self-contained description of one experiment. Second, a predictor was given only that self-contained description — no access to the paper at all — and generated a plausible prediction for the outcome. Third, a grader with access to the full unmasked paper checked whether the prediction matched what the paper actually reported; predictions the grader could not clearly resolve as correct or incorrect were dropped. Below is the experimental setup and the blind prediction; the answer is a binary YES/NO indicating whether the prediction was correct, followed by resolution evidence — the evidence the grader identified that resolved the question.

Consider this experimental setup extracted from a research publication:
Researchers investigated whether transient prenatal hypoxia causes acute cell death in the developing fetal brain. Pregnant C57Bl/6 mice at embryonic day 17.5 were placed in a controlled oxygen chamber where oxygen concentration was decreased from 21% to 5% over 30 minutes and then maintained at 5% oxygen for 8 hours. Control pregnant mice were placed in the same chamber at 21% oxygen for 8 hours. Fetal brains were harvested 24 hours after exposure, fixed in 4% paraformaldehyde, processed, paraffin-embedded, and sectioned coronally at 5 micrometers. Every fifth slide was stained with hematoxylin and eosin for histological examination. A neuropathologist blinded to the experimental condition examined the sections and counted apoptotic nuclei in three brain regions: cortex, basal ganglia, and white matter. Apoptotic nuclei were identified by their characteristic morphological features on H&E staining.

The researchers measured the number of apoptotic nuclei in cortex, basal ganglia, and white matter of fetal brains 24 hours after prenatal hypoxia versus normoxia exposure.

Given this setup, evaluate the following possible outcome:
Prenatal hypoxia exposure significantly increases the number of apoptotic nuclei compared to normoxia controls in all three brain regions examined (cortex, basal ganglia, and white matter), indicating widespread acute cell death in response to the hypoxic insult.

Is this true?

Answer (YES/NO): NO